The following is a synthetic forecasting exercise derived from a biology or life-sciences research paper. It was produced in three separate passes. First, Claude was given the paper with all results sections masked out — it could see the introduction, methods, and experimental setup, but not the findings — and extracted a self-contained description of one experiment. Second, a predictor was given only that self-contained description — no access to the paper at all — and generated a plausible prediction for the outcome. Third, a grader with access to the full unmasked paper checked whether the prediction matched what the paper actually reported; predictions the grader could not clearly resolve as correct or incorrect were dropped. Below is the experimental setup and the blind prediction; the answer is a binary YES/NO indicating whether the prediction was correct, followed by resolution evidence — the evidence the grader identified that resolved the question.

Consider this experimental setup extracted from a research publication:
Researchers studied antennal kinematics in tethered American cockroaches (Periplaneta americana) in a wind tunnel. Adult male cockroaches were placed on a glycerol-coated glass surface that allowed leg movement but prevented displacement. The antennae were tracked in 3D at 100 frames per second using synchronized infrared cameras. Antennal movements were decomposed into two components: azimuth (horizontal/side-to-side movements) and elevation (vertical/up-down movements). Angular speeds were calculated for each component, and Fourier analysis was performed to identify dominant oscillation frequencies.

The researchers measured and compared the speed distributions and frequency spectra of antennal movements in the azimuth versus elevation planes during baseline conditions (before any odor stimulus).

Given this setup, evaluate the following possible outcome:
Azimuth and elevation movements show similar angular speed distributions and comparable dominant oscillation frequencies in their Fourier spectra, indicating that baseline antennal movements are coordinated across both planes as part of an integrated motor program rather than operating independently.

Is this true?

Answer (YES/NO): NO